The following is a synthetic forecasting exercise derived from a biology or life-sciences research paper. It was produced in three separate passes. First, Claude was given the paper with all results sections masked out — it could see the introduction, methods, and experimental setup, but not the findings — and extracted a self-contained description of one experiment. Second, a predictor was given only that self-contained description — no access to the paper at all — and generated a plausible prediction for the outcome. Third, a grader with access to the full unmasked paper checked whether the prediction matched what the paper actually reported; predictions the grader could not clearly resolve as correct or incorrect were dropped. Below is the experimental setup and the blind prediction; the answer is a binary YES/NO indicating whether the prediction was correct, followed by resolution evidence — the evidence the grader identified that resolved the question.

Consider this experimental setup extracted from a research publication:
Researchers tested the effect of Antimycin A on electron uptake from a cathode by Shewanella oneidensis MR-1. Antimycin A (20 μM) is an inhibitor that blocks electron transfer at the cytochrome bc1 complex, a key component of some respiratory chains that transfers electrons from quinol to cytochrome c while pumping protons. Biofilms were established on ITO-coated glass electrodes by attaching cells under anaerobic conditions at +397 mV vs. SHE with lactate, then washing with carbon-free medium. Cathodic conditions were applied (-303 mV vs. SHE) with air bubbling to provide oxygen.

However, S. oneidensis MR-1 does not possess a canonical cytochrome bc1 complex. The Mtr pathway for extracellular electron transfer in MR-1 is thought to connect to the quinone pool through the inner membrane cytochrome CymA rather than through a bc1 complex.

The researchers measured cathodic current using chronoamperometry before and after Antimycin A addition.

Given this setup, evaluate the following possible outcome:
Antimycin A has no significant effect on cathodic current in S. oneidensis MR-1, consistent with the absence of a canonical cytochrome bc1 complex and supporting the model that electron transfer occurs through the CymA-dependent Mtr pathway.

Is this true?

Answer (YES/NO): NO